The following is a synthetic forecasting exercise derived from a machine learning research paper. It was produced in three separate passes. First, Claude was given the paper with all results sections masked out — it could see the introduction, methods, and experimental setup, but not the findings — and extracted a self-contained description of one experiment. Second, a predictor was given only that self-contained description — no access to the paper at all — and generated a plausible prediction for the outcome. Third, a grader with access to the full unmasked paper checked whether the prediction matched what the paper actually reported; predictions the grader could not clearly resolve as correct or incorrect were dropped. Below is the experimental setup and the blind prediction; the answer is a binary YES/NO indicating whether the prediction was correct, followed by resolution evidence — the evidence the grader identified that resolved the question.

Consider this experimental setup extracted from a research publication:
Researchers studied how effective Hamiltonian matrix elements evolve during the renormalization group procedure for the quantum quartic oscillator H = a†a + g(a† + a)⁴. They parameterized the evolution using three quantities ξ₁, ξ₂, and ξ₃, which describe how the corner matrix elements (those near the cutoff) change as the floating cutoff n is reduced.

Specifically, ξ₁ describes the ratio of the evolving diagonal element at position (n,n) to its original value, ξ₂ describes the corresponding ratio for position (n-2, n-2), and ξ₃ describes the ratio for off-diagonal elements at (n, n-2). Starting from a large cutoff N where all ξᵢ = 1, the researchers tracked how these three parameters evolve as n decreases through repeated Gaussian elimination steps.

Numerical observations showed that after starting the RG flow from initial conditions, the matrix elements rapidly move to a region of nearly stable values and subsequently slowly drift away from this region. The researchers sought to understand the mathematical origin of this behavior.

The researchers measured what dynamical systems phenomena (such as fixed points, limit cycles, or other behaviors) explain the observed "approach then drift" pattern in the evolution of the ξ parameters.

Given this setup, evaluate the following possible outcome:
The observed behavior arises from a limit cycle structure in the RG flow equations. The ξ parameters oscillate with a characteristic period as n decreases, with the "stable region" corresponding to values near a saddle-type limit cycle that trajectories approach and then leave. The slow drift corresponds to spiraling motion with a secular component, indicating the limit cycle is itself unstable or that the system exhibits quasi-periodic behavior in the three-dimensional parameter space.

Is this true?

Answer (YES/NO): NO